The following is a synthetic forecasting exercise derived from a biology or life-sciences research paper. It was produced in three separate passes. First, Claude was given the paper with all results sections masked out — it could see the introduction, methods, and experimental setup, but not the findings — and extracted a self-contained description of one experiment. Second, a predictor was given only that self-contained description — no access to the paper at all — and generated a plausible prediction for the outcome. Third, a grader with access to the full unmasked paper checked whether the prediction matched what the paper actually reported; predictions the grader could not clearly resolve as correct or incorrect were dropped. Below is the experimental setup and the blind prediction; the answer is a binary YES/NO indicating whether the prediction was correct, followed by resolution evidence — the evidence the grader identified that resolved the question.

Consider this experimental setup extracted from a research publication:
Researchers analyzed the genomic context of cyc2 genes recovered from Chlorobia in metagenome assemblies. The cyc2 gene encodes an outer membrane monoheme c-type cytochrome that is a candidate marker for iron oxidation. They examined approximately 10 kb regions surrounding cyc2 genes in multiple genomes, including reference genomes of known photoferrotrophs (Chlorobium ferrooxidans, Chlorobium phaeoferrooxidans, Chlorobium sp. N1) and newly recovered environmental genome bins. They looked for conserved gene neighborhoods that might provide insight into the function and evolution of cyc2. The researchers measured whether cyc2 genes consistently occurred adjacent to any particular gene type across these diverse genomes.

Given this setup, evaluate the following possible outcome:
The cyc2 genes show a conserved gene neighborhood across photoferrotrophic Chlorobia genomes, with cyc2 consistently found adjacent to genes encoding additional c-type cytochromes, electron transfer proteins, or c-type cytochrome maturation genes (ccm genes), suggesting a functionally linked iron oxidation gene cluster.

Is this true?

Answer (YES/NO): NO